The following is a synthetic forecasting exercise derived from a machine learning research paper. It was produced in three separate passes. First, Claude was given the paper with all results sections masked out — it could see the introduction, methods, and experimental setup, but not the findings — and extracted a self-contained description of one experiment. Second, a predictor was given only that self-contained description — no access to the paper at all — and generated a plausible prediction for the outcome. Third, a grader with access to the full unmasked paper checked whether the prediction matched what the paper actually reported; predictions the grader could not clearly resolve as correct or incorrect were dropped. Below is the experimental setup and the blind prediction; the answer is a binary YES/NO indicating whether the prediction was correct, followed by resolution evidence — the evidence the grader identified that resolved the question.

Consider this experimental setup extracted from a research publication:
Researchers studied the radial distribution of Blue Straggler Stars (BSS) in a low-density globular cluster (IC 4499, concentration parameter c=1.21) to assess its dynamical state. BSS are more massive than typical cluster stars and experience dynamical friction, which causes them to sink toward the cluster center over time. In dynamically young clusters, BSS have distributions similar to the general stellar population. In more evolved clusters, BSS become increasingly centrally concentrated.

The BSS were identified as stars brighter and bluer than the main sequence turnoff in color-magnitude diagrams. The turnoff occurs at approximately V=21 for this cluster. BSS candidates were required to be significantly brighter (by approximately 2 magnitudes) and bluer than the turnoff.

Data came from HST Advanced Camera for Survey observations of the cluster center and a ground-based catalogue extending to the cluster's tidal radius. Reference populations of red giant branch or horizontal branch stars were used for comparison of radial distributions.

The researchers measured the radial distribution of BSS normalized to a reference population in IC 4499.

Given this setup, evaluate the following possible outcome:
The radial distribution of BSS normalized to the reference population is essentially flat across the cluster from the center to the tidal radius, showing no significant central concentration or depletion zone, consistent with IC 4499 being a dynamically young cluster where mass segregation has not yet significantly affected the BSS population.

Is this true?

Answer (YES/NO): NO